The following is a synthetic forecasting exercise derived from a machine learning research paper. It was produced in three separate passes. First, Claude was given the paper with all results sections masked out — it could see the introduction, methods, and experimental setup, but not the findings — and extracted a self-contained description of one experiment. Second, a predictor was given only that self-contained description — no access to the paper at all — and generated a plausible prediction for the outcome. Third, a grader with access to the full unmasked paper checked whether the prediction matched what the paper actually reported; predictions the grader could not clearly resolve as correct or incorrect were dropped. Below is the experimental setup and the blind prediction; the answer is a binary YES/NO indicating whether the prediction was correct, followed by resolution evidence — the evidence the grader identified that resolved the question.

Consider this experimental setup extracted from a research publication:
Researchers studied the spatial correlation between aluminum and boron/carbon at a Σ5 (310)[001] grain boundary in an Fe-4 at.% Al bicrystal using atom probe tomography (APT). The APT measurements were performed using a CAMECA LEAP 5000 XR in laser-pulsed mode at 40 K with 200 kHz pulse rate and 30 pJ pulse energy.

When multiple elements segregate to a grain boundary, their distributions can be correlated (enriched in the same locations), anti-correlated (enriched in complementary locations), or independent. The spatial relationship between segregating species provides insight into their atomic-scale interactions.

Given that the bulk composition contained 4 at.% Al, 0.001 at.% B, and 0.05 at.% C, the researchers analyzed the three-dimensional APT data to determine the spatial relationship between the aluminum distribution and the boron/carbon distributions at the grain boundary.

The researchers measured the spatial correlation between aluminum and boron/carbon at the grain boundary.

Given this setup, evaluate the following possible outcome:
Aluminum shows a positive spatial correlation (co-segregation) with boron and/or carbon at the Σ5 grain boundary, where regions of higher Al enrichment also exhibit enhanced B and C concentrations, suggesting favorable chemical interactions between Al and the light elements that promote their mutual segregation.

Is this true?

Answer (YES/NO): NO